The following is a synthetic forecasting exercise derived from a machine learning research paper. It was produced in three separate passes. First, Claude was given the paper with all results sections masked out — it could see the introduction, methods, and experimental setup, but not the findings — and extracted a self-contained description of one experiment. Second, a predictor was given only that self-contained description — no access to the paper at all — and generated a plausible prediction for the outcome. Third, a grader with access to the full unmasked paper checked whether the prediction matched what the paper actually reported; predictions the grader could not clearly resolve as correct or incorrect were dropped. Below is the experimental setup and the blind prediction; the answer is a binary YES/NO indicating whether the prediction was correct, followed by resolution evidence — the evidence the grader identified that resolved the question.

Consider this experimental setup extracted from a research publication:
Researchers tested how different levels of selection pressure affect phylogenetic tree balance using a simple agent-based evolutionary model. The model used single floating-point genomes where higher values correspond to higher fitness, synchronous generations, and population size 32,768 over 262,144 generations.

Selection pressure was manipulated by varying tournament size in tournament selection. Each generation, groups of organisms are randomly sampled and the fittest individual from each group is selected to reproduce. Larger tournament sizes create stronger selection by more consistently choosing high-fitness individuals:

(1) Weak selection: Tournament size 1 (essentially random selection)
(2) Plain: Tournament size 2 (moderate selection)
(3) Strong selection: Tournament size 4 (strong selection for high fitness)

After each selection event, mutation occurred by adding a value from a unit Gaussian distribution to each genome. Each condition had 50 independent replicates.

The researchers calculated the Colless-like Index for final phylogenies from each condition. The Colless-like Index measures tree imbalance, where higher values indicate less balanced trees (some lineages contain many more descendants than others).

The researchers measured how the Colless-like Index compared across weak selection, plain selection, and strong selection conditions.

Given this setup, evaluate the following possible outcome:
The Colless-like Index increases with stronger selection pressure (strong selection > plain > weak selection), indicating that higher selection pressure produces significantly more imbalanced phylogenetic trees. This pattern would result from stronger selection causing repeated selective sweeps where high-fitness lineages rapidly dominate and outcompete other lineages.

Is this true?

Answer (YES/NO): NO